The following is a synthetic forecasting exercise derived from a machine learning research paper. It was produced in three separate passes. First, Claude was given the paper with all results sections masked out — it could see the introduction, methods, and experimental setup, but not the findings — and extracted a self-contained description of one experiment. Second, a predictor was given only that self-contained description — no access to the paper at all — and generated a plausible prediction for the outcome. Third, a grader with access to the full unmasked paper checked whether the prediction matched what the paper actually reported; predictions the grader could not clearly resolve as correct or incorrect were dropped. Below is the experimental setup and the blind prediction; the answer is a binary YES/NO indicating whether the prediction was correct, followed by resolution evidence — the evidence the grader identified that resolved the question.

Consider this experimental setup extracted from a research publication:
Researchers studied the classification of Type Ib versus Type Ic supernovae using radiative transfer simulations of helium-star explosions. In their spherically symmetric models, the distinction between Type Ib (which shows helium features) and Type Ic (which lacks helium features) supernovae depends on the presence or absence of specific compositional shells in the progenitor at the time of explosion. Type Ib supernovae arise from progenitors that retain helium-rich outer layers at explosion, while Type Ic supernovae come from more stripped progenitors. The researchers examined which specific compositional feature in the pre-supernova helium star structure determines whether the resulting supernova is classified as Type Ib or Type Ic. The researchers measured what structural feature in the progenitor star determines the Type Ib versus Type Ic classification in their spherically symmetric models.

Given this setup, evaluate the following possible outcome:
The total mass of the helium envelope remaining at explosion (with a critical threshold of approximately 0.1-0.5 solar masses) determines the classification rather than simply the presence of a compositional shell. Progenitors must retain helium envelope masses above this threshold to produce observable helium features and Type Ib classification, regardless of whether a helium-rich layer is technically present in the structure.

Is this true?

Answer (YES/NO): NO